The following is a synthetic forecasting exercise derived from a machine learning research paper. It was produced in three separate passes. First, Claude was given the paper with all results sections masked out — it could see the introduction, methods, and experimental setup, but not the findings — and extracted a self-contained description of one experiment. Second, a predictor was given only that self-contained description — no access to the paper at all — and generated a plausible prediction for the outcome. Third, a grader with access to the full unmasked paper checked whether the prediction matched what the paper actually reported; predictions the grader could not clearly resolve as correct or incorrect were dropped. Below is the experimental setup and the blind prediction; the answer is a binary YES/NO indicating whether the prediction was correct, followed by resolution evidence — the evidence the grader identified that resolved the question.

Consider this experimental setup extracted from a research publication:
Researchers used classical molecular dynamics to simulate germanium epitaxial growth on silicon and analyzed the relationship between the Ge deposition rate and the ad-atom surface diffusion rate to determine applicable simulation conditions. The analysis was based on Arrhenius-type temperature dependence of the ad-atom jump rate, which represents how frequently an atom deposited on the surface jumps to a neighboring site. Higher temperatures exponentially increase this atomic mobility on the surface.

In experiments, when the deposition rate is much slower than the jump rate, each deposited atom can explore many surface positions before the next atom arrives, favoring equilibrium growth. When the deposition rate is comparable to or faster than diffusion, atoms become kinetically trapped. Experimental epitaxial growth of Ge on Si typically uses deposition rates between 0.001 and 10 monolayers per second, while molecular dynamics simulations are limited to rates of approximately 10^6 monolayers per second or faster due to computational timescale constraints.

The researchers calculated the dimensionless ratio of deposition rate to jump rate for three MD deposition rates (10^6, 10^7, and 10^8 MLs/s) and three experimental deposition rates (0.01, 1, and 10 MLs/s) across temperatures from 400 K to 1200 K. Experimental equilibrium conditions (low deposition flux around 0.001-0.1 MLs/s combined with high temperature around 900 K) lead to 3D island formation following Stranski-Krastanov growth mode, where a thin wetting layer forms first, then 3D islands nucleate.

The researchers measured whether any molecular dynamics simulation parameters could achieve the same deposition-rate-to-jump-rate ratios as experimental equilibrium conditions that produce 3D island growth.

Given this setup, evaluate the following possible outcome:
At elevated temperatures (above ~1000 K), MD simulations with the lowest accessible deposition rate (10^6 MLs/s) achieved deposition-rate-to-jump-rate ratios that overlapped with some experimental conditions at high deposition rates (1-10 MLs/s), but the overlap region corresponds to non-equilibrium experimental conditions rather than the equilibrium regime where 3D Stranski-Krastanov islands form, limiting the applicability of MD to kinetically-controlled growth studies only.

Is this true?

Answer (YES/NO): NO